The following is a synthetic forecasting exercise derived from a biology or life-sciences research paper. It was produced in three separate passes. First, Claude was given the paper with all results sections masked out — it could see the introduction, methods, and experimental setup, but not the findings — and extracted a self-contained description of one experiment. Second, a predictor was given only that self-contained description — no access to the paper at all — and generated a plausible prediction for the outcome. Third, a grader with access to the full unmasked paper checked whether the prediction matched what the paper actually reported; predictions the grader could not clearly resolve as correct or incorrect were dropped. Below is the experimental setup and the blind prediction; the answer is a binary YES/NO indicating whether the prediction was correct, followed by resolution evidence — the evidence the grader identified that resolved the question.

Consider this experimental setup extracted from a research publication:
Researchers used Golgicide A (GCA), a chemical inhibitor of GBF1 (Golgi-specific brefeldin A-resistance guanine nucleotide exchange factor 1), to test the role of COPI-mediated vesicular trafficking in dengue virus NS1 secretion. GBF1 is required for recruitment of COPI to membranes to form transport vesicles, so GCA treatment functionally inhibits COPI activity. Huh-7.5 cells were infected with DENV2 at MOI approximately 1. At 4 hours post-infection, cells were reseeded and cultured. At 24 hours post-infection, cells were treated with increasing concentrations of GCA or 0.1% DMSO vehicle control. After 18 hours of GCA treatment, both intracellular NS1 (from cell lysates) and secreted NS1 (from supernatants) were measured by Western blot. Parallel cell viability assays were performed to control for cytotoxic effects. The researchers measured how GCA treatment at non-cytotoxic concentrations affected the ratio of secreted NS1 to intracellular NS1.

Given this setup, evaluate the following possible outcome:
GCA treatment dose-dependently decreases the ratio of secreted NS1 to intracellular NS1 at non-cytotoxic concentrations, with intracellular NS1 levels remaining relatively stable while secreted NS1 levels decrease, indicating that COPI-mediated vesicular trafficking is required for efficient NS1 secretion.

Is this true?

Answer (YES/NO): NO